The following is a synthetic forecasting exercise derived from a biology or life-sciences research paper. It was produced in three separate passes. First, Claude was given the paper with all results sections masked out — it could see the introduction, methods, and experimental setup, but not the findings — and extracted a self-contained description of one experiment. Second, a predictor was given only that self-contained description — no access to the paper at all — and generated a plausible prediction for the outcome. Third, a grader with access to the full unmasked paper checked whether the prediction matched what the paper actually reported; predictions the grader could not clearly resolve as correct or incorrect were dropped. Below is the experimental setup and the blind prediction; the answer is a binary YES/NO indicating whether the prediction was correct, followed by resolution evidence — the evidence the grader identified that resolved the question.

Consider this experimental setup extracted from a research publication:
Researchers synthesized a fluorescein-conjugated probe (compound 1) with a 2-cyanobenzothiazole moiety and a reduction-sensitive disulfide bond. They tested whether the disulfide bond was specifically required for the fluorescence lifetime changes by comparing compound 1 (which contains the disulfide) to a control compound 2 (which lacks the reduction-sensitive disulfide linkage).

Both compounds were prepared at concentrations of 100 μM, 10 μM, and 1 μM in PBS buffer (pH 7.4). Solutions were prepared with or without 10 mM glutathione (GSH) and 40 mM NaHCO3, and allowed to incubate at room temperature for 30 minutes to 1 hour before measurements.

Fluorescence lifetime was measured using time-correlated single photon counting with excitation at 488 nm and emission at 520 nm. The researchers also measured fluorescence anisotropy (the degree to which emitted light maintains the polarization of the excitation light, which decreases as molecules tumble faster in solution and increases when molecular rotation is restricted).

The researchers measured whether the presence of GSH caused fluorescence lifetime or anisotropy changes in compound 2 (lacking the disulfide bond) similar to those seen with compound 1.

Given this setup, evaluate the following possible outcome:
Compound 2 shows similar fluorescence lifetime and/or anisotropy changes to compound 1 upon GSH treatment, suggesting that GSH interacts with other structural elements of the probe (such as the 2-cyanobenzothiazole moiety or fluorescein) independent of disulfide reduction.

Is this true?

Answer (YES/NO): NO